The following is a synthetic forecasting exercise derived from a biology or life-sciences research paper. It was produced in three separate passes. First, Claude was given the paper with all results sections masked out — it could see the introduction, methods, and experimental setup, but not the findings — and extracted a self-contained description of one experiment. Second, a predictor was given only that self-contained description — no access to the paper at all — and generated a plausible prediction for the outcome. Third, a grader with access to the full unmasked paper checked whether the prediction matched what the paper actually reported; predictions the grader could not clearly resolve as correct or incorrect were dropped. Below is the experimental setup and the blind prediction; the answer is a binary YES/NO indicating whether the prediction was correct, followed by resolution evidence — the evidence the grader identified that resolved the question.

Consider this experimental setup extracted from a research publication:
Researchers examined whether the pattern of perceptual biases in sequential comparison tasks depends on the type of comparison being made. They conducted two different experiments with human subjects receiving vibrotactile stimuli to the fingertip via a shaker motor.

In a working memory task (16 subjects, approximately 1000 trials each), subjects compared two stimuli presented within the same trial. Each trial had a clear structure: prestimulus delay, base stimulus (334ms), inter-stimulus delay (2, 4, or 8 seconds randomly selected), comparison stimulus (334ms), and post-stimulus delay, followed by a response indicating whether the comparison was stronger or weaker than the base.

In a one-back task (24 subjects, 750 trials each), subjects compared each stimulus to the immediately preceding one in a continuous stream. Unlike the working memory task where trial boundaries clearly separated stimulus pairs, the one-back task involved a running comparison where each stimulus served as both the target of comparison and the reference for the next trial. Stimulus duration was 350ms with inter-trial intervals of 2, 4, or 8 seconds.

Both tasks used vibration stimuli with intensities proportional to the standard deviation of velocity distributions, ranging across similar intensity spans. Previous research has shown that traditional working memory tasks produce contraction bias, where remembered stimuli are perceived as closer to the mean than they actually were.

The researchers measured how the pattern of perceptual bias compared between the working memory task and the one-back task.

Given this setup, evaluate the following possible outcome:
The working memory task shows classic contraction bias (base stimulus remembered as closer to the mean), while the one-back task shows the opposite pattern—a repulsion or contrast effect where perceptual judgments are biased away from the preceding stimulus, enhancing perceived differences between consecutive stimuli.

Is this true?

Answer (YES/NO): NO